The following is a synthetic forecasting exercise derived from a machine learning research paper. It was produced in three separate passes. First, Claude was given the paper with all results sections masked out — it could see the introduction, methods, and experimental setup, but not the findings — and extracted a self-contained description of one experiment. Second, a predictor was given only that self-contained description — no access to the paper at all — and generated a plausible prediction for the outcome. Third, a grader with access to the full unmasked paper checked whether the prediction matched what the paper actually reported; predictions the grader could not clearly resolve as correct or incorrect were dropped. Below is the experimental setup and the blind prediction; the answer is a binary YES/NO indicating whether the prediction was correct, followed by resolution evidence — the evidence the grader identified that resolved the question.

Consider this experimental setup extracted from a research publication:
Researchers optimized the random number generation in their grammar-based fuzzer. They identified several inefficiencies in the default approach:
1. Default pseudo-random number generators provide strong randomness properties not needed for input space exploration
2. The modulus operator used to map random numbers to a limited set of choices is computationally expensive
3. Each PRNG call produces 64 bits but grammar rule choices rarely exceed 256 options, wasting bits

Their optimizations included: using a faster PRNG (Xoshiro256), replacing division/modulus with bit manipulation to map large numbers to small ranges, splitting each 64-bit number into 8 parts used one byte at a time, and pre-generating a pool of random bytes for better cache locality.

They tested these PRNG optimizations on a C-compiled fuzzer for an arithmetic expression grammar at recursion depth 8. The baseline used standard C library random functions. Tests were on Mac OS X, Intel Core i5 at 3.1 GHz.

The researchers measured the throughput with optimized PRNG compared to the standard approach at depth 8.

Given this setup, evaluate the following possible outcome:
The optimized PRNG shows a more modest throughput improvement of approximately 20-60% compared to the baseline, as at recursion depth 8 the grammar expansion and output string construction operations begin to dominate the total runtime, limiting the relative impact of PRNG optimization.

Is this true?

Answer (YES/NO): YES